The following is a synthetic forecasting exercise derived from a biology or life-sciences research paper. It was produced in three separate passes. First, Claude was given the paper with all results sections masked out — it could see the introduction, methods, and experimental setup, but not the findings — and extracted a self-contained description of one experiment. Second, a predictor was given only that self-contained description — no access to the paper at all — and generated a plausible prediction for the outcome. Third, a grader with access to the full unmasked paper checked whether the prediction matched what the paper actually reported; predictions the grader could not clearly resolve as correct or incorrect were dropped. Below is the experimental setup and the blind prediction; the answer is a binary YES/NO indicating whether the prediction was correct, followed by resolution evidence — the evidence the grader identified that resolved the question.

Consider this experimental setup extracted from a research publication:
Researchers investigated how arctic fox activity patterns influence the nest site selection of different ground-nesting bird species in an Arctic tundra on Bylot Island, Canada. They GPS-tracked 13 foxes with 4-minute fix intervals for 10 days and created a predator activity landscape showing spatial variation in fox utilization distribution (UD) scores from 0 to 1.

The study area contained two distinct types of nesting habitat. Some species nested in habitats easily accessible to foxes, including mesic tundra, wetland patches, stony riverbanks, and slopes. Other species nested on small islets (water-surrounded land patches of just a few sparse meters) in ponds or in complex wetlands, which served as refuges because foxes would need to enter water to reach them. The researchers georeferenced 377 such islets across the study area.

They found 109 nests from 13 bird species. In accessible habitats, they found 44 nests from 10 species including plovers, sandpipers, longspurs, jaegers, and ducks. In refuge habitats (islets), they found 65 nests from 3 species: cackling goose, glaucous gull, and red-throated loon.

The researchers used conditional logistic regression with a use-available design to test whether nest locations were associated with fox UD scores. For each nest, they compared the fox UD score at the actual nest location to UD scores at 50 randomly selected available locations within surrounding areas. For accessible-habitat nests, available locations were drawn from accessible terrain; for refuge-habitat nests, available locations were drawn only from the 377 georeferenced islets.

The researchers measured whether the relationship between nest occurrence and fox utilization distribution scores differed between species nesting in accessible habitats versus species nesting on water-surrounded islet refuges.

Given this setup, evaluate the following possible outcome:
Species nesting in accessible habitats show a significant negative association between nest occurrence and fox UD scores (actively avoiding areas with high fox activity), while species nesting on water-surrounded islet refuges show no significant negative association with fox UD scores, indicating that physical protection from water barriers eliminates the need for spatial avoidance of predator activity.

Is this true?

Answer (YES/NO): YES